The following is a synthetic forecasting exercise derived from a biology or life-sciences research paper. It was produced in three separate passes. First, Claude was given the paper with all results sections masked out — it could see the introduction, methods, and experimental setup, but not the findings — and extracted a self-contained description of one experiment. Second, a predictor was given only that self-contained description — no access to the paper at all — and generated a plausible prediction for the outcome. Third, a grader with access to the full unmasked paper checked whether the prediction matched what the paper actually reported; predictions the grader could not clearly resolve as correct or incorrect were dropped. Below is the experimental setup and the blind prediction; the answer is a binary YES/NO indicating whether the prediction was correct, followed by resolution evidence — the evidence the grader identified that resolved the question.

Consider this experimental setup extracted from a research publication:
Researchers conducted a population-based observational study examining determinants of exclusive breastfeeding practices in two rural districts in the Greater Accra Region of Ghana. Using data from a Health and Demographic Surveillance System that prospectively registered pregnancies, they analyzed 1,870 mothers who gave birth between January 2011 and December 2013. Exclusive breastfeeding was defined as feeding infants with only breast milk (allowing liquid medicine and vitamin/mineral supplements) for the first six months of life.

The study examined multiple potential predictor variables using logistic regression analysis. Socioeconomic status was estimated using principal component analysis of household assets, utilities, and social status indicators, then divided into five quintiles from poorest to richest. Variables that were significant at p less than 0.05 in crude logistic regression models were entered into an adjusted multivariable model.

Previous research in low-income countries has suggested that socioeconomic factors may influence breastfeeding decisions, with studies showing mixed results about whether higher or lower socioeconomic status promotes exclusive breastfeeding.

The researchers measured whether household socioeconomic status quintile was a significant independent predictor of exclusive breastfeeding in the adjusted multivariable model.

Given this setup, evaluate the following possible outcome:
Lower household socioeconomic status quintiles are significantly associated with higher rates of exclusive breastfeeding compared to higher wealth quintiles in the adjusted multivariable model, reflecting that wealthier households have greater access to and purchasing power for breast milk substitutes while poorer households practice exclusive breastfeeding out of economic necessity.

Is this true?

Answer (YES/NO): NO